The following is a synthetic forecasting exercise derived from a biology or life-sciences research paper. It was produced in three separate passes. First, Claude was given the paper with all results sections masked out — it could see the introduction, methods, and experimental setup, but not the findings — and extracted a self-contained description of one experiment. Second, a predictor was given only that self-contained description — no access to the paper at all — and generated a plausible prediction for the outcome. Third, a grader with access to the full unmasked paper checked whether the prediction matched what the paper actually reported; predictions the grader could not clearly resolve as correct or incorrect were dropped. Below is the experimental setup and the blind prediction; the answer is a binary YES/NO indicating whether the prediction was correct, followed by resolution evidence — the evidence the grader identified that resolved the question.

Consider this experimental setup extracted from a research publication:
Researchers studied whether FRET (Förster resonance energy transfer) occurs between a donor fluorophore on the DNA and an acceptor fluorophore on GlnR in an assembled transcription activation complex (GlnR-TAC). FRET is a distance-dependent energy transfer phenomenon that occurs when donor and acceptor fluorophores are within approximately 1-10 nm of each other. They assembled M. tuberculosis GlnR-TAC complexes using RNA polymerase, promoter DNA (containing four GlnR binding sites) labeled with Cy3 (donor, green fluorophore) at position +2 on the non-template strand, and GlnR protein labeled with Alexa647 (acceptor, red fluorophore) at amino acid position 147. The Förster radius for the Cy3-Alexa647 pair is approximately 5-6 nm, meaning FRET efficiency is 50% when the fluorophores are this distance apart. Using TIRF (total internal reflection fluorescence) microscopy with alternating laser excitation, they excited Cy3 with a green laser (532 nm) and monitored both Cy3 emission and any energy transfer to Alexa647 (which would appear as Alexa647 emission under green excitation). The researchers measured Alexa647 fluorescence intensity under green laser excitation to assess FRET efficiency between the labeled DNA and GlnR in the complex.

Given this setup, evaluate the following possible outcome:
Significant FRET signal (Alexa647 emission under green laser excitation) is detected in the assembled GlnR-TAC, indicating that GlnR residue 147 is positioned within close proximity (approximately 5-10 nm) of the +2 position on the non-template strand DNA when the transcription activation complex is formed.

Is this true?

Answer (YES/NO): NO